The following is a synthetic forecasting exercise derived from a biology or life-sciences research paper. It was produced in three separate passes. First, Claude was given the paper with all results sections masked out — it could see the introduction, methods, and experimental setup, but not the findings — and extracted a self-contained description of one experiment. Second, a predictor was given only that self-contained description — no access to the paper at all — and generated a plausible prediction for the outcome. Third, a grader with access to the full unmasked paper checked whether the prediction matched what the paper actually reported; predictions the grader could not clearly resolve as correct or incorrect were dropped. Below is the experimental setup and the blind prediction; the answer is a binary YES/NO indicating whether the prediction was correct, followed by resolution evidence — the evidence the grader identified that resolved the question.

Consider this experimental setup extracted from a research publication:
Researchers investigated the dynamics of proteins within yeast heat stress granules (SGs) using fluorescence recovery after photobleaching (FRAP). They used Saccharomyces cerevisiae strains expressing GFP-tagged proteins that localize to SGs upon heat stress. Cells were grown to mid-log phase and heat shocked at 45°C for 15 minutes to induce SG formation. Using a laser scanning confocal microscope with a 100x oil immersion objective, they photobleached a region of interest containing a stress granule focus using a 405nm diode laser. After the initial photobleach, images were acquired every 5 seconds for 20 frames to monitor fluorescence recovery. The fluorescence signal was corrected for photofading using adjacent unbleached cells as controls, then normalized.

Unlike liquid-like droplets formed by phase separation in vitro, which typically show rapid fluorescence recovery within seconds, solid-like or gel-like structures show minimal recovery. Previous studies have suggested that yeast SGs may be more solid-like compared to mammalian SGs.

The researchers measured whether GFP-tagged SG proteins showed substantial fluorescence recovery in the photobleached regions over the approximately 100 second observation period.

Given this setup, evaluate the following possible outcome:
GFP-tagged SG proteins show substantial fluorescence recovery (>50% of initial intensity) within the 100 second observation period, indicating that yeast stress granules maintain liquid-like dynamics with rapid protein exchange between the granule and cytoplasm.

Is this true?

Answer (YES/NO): NO